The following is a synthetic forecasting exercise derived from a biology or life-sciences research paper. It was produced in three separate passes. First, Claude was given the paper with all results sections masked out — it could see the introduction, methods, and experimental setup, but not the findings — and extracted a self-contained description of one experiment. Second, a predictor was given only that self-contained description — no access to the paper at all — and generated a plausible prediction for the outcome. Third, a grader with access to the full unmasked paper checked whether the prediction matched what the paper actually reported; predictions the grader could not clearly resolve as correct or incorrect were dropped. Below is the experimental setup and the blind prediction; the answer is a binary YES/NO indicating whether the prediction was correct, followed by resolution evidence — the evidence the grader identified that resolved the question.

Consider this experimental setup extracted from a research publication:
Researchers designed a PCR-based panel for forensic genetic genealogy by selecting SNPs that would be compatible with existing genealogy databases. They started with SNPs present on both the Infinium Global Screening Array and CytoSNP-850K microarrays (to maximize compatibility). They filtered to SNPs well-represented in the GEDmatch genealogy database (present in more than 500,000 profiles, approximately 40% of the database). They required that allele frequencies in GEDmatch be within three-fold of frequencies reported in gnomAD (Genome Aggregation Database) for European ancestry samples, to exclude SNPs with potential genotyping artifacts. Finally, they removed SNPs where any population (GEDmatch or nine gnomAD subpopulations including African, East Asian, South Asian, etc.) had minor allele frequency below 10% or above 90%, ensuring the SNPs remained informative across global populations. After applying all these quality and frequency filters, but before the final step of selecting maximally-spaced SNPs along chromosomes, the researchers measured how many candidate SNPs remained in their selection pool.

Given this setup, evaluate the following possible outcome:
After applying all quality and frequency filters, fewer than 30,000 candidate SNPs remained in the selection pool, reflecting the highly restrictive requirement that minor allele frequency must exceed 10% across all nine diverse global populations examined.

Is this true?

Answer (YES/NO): NO